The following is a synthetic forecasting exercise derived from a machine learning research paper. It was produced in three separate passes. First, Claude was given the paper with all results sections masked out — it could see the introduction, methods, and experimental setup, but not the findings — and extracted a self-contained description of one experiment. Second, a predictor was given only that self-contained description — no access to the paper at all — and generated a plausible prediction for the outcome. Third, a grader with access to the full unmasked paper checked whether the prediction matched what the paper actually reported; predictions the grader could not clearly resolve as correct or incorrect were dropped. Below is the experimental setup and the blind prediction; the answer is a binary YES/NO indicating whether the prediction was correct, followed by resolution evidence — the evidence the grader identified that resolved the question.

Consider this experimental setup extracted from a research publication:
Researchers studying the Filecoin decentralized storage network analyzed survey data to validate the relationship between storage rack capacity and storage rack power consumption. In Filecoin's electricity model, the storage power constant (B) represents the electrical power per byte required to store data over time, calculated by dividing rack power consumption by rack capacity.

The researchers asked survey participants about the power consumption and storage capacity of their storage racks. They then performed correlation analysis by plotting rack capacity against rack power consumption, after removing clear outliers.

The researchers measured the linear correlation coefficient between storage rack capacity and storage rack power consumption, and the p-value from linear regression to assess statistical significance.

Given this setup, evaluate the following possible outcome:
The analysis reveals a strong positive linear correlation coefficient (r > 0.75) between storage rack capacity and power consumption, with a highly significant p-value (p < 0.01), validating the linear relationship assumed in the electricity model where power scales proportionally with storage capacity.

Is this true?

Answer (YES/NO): YES